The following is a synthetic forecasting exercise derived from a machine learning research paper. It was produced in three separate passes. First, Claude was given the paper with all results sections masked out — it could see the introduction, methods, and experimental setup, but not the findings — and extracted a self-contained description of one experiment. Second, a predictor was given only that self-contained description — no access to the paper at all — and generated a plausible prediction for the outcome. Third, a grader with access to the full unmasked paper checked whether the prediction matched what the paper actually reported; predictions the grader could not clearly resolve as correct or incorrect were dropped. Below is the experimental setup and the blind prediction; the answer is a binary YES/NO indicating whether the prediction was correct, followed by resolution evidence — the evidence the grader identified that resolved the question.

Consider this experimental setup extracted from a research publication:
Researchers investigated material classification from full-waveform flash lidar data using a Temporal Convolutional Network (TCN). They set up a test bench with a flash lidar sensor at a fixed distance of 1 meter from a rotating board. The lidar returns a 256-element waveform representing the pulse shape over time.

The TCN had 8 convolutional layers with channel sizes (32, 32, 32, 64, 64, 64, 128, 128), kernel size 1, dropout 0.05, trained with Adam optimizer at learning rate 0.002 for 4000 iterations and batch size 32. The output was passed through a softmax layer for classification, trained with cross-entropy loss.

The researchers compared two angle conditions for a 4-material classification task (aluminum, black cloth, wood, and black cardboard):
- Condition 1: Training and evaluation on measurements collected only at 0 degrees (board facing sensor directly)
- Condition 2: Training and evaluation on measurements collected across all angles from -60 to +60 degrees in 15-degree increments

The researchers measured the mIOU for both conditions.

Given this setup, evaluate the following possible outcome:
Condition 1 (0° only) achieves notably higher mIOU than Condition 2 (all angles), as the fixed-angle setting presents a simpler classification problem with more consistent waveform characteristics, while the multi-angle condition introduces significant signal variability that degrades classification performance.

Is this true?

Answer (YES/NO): YES